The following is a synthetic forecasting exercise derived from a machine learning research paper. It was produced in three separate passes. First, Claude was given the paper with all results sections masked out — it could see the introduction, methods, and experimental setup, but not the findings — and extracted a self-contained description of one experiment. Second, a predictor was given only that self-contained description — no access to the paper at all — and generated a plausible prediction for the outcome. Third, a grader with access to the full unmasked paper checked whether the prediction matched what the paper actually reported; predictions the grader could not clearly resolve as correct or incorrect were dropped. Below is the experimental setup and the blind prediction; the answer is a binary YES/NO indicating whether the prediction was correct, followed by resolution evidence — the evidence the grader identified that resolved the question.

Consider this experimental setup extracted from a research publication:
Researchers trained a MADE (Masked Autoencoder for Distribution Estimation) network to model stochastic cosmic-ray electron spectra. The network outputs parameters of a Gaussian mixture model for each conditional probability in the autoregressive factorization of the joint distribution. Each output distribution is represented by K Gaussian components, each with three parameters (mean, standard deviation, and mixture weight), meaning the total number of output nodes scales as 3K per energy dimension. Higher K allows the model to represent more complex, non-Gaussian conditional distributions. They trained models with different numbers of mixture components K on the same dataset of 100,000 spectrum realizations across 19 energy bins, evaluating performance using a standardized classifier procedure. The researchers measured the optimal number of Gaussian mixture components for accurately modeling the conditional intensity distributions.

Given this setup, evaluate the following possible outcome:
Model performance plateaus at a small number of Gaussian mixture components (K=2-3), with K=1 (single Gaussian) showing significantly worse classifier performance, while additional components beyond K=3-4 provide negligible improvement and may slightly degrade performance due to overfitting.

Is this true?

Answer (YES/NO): NO